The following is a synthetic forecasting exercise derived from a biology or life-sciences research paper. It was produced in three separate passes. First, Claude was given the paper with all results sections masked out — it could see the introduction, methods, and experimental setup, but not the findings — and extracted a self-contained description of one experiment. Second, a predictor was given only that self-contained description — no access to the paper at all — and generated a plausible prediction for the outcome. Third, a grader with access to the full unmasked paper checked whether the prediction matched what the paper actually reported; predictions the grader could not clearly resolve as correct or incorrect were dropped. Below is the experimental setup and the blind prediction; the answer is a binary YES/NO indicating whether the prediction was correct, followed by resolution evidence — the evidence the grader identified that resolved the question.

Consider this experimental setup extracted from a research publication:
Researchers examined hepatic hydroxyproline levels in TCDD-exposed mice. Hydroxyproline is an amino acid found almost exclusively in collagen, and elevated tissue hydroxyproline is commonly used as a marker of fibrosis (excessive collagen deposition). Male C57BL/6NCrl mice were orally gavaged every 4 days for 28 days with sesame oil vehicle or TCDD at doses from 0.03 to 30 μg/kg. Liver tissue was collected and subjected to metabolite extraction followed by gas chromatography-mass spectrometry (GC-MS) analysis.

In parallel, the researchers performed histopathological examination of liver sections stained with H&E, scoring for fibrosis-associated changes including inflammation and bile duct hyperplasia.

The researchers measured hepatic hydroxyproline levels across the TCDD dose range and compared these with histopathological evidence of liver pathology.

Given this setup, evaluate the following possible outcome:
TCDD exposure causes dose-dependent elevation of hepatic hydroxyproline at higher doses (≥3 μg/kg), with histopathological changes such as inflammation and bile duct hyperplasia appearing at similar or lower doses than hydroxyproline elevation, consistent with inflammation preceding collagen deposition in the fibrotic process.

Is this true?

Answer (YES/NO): NO